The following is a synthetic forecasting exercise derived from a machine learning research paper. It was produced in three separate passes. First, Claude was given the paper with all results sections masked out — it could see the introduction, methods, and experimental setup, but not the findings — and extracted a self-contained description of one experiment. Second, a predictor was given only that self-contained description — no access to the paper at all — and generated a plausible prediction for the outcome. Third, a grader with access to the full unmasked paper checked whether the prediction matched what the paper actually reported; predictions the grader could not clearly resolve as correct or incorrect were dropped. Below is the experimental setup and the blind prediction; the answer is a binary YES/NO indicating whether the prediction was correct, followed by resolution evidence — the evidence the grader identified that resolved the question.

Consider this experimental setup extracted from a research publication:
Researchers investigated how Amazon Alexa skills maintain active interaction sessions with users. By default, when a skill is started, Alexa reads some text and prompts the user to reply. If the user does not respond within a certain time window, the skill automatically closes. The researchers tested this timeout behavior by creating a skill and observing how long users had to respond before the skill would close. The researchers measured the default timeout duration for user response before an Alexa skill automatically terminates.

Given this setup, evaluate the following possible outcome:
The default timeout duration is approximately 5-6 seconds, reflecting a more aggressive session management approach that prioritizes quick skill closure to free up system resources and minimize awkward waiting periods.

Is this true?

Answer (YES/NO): NO